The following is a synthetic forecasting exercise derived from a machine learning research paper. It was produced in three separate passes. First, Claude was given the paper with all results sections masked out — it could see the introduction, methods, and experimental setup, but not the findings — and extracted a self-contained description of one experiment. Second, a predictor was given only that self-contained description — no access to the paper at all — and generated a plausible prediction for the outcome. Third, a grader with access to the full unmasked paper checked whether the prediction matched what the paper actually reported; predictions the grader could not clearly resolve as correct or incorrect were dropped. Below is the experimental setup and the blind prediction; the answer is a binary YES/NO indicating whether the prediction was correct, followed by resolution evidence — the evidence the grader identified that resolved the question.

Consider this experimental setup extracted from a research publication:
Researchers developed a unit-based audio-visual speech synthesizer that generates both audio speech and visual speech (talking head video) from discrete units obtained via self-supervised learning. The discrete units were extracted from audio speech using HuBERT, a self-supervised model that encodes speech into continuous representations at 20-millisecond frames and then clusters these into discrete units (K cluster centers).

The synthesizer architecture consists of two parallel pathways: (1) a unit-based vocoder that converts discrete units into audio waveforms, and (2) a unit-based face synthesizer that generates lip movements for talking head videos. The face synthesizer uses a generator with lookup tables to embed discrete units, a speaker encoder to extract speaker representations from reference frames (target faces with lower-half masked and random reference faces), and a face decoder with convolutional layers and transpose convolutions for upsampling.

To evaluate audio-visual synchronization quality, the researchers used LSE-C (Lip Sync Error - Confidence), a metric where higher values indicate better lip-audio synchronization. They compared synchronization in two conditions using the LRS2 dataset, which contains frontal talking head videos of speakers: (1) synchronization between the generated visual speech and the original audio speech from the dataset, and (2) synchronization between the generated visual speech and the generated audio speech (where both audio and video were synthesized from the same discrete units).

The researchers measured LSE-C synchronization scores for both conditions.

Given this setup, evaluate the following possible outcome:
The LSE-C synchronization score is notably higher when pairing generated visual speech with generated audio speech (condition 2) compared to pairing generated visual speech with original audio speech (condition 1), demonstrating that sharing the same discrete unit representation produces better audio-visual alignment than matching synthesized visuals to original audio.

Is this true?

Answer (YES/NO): NO